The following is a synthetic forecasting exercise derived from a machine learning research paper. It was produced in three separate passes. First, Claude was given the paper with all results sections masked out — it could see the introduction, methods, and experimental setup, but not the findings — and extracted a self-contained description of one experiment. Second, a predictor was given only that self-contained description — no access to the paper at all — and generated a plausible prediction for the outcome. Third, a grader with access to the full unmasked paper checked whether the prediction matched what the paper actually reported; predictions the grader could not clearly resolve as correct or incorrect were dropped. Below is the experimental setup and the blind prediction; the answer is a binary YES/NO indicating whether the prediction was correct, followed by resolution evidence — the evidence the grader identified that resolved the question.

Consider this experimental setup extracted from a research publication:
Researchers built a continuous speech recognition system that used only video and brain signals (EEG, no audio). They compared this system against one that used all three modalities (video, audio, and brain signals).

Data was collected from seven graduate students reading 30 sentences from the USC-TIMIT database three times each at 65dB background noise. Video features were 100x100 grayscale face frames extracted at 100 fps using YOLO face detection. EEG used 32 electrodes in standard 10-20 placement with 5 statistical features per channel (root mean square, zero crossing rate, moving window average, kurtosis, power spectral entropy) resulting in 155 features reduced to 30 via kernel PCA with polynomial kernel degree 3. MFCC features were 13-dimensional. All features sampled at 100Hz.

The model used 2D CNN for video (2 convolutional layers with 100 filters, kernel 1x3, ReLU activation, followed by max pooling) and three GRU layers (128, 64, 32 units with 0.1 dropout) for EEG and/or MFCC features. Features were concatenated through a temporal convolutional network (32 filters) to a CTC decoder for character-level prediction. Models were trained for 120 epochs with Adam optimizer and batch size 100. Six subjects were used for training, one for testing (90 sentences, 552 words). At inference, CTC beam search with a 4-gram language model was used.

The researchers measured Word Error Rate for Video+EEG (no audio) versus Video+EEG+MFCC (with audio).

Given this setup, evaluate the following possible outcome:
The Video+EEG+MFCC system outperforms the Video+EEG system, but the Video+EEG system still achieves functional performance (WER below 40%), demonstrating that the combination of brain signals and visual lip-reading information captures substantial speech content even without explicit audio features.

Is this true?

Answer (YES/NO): NO